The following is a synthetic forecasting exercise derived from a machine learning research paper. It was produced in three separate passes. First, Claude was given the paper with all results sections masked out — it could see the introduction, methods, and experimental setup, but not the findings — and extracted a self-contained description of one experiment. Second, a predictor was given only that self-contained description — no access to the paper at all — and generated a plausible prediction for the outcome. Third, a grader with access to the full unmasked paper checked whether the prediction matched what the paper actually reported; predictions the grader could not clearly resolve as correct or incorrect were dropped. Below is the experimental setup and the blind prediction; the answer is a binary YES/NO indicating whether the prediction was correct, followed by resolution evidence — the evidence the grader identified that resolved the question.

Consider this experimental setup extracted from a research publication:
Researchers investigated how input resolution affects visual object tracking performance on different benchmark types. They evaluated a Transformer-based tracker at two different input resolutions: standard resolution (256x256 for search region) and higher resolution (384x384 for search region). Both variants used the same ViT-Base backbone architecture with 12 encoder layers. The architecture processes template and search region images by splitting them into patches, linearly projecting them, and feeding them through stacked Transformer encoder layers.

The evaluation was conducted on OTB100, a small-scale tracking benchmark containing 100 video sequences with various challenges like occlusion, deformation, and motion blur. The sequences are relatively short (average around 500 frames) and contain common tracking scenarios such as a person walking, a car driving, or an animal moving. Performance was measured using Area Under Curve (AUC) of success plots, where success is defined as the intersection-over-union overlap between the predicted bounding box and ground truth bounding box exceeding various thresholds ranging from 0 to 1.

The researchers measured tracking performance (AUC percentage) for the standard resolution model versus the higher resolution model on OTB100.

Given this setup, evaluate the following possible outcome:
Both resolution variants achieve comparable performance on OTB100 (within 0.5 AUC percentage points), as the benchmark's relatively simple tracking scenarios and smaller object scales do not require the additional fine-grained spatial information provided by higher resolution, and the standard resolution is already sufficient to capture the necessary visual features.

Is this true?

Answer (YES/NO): YES